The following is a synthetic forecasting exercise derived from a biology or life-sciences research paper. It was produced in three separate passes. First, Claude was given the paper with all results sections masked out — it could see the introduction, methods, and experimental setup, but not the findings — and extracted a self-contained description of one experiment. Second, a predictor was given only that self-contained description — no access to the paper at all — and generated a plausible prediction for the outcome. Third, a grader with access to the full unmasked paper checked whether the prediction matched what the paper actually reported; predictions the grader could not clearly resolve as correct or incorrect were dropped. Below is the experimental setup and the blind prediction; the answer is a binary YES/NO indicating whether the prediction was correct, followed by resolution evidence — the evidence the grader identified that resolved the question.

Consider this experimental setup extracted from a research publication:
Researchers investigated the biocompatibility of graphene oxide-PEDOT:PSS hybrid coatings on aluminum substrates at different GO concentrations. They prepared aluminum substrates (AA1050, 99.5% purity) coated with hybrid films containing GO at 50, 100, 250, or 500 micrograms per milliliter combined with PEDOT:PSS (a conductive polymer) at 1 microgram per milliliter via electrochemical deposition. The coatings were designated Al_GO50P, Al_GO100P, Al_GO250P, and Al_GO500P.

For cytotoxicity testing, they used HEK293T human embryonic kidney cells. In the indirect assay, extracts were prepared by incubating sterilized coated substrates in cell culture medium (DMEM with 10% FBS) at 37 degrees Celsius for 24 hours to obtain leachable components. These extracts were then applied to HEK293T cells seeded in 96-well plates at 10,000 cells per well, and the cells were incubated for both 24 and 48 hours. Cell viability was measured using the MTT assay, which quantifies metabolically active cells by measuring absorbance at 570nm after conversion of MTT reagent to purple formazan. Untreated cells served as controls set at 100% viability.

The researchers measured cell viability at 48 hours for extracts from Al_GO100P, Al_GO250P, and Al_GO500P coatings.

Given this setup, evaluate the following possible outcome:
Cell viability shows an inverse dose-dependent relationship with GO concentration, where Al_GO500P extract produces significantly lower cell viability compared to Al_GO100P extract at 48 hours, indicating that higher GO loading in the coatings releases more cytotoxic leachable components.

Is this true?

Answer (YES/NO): NO